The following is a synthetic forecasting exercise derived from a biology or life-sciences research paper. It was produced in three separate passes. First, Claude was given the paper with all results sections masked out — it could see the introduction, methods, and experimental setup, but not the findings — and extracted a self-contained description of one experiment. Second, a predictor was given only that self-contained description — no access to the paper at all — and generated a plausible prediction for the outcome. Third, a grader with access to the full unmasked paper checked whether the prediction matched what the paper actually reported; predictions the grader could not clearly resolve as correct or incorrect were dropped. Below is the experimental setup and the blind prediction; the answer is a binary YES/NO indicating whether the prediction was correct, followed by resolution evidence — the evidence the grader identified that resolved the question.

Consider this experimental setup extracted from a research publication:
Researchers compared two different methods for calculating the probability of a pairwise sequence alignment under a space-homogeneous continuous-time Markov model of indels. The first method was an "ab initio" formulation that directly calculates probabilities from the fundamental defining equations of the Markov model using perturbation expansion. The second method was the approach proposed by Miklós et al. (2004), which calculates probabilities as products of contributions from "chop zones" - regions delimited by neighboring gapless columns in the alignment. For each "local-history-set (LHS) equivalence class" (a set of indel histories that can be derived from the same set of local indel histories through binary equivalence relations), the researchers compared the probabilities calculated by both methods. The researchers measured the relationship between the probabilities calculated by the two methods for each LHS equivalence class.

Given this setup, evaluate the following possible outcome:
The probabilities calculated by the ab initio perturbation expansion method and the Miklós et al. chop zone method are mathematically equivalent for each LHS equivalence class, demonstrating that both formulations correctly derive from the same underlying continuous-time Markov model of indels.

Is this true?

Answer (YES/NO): YES